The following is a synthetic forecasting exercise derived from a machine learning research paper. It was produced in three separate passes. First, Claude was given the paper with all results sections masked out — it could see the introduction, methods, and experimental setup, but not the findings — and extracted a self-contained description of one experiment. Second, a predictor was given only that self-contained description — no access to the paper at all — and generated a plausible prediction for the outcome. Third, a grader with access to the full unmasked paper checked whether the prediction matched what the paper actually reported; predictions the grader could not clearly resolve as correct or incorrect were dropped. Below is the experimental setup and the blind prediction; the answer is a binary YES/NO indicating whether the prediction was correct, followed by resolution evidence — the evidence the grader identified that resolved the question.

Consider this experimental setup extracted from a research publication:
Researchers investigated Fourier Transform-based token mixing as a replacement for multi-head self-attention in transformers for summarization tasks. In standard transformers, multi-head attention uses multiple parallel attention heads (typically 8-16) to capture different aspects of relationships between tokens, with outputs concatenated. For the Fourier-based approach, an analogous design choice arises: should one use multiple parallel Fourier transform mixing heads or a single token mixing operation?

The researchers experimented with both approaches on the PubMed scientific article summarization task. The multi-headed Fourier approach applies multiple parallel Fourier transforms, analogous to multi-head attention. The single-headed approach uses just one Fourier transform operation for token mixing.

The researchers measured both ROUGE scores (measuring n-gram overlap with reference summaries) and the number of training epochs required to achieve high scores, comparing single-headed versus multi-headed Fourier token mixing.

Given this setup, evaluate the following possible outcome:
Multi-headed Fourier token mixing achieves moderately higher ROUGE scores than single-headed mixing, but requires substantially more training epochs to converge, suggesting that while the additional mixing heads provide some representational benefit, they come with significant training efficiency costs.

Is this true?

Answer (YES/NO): NO